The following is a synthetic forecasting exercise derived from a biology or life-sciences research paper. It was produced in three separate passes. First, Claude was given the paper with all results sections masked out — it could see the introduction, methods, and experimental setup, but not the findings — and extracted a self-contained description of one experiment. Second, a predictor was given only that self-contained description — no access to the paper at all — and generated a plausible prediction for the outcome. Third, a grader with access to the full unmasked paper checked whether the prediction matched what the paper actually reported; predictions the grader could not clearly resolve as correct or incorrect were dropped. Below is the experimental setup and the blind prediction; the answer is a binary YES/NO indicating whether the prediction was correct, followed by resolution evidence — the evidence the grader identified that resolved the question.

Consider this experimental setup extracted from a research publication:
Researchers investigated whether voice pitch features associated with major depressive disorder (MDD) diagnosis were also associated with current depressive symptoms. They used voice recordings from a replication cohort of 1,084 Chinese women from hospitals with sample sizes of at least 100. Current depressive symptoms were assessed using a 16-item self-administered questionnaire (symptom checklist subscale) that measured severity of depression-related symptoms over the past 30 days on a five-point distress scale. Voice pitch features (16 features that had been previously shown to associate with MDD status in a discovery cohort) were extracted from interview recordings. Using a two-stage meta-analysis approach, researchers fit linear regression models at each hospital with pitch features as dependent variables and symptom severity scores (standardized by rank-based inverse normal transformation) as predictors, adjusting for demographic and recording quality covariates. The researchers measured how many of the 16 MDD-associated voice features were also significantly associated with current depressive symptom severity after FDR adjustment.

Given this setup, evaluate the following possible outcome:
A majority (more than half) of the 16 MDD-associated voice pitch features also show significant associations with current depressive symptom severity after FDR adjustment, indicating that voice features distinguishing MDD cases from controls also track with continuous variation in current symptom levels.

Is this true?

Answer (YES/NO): YES